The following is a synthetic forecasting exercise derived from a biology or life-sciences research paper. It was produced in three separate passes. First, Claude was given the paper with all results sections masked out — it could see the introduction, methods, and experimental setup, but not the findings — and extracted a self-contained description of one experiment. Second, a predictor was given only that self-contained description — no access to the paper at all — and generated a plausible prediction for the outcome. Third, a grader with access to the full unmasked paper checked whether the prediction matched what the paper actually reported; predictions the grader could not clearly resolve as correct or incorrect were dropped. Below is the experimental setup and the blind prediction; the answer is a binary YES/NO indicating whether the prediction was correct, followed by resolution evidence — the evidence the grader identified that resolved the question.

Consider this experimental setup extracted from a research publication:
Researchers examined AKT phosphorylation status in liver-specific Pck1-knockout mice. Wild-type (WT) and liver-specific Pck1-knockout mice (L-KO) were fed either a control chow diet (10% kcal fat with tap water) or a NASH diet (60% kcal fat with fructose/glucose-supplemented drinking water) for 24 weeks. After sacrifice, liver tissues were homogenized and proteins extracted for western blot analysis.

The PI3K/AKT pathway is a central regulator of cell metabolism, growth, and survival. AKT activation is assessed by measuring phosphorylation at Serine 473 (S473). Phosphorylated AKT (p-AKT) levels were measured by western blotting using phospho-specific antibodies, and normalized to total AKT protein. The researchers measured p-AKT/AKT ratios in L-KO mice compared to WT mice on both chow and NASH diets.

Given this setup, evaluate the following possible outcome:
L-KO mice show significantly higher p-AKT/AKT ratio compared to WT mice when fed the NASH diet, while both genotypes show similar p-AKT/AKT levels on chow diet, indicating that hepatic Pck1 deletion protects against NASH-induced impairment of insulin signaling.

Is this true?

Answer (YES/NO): NO